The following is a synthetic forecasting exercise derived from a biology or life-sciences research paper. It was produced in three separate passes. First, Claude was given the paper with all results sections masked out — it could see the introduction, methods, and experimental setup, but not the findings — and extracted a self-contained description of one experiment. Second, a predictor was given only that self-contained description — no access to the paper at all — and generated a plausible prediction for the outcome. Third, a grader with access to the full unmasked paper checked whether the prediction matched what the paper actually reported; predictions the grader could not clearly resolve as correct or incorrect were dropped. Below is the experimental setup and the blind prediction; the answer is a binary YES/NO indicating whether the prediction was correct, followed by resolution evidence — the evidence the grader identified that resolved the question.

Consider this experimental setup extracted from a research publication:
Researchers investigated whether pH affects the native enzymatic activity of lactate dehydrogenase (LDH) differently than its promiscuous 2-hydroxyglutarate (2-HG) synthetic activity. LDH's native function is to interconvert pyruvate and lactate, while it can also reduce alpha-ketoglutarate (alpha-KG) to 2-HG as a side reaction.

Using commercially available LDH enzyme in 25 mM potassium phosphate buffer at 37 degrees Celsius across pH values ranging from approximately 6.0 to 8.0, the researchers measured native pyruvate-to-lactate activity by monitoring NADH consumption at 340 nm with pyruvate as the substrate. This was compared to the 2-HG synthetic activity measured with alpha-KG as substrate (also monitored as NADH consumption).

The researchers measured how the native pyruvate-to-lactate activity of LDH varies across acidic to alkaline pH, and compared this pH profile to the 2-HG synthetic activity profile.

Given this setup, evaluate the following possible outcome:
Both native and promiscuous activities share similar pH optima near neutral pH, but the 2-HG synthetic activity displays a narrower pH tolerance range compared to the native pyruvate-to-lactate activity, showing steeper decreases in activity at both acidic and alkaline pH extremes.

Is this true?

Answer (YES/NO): NO